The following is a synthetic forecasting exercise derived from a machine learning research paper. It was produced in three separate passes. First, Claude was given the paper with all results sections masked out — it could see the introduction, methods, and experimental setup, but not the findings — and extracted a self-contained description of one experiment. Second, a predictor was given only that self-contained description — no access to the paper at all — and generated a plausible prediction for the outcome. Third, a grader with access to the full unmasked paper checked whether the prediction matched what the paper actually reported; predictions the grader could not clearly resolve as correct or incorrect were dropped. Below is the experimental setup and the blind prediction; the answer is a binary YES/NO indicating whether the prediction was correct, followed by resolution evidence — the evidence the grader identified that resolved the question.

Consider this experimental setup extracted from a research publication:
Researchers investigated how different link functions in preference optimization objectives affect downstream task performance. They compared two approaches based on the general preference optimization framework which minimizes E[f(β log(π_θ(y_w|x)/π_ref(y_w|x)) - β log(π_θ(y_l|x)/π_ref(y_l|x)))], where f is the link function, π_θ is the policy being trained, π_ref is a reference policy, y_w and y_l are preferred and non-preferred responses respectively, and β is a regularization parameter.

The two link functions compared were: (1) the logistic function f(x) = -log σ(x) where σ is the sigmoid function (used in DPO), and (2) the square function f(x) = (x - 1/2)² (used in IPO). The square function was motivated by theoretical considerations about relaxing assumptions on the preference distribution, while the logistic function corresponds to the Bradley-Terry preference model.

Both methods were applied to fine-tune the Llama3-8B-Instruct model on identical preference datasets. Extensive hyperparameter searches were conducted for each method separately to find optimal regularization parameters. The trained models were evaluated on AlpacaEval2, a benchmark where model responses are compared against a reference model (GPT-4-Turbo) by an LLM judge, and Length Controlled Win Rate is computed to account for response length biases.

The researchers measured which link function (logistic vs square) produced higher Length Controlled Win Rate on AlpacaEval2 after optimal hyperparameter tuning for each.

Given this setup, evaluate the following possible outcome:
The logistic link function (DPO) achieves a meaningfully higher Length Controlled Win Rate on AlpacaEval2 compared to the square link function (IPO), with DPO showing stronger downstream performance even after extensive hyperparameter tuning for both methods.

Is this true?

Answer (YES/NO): YES